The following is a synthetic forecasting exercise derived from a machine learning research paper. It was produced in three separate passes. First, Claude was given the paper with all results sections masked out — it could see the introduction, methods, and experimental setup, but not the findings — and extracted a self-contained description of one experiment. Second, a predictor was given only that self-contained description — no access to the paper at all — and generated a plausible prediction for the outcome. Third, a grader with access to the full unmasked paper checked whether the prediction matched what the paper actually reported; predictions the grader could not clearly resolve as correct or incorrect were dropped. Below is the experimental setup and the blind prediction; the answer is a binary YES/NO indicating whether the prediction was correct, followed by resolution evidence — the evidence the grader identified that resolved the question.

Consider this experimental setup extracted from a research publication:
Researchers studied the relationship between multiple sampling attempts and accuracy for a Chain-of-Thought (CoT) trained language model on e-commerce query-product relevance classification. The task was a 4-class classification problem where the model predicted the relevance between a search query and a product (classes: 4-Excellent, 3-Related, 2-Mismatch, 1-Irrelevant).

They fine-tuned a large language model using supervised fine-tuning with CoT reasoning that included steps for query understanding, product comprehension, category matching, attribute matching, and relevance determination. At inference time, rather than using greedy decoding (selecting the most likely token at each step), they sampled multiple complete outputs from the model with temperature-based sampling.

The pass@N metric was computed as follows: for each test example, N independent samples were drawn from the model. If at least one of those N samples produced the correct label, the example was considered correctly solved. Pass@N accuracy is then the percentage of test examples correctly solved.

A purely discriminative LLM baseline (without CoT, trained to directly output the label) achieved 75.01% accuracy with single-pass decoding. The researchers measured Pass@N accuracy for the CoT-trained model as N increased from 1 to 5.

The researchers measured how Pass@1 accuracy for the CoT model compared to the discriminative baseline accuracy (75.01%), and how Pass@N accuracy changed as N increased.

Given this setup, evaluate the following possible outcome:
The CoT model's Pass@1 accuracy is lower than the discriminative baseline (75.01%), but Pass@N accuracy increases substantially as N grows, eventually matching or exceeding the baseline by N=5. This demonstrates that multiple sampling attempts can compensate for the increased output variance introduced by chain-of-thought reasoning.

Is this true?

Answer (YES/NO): YES